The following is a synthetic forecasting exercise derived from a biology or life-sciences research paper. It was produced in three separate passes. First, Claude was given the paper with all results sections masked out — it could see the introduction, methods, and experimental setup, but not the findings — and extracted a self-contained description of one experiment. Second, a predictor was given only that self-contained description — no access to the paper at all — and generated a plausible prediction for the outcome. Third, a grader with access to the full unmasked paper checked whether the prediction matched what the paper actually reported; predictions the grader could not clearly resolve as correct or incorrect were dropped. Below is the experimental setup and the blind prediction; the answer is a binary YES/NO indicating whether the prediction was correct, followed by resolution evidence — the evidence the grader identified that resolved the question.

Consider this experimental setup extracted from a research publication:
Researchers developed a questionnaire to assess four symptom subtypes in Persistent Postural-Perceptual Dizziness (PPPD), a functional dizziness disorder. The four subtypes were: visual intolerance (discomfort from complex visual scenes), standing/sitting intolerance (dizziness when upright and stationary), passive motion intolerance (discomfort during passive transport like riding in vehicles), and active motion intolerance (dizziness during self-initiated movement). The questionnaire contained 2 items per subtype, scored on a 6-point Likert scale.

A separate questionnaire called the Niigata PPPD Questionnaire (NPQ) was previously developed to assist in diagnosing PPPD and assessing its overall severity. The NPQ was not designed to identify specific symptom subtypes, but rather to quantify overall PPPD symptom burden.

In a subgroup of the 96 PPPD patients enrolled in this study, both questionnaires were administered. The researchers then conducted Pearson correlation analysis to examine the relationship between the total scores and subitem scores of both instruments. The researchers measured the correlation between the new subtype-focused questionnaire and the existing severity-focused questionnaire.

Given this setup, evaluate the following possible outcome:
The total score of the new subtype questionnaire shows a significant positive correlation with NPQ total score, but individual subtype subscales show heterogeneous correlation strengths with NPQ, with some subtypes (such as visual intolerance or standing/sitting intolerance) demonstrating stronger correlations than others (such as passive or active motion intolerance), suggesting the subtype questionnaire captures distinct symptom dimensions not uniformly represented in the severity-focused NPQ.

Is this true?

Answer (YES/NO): NO